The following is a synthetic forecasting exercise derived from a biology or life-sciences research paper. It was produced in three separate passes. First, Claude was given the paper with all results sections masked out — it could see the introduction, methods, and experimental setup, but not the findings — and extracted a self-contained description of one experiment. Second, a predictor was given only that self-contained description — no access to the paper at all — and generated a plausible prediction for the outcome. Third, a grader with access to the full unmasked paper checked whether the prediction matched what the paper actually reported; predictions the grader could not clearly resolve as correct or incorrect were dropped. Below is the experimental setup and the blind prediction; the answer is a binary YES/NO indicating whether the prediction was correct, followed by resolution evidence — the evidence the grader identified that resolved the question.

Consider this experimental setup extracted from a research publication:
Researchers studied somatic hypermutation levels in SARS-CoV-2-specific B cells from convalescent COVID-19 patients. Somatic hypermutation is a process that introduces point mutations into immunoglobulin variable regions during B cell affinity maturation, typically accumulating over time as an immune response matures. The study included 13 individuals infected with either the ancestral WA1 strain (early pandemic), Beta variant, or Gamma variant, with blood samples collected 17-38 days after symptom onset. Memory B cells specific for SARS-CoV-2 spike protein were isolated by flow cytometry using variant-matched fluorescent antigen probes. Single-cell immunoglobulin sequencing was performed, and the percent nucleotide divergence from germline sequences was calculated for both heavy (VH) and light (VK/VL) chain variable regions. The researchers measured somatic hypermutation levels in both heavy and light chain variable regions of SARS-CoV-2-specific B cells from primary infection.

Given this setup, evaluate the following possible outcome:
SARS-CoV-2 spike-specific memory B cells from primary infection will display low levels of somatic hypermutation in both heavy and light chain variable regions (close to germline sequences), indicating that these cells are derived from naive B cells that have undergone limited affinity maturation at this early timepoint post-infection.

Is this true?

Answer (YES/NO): YES